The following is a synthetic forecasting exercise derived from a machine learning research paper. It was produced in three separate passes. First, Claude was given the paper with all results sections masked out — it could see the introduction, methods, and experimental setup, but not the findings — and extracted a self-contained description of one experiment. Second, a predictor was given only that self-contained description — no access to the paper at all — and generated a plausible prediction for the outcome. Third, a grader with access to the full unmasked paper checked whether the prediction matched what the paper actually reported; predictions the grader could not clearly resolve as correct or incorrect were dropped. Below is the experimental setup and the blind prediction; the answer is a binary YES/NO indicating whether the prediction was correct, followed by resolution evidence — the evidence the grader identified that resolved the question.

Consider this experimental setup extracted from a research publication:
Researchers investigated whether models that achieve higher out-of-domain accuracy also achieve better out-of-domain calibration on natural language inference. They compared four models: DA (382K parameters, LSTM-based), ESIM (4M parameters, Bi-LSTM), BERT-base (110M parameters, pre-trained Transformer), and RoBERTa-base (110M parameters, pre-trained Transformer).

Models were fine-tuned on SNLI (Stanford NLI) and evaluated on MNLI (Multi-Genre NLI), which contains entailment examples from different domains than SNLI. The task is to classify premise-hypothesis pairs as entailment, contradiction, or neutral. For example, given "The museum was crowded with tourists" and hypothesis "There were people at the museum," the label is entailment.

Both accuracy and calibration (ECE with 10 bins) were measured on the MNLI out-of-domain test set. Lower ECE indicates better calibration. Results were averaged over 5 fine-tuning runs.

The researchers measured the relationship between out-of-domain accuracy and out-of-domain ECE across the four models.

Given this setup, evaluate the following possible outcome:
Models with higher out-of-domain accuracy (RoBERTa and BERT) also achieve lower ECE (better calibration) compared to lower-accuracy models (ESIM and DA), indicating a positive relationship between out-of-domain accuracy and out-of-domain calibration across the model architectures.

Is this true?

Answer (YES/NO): YES